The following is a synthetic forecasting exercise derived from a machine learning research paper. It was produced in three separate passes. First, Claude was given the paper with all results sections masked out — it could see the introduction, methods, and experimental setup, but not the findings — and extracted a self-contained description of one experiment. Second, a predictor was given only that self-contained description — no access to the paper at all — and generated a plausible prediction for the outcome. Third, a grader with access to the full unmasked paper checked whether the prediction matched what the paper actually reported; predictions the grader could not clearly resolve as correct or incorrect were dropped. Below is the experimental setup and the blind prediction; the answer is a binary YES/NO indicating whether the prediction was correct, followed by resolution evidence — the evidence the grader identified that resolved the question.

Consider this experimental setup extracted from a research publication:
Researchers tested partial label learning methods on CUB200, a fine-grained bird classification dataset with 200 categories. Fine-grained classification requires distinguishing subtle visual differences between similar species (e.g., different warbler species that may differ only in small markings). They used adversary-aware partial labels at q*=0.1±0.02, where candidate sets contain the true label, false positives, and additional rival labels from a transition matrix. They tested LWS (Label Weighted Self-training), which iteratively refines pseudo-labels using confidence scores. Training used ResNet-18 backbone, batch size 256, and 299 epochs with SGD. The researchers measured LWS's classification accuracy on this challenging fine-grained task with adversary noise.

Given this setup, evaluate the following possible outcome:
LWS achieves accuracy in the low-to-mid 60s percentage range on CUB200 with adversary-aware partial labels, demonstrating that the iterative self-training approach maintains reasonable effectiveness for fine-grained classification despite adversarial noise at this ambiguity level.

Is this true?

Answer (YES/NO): NO